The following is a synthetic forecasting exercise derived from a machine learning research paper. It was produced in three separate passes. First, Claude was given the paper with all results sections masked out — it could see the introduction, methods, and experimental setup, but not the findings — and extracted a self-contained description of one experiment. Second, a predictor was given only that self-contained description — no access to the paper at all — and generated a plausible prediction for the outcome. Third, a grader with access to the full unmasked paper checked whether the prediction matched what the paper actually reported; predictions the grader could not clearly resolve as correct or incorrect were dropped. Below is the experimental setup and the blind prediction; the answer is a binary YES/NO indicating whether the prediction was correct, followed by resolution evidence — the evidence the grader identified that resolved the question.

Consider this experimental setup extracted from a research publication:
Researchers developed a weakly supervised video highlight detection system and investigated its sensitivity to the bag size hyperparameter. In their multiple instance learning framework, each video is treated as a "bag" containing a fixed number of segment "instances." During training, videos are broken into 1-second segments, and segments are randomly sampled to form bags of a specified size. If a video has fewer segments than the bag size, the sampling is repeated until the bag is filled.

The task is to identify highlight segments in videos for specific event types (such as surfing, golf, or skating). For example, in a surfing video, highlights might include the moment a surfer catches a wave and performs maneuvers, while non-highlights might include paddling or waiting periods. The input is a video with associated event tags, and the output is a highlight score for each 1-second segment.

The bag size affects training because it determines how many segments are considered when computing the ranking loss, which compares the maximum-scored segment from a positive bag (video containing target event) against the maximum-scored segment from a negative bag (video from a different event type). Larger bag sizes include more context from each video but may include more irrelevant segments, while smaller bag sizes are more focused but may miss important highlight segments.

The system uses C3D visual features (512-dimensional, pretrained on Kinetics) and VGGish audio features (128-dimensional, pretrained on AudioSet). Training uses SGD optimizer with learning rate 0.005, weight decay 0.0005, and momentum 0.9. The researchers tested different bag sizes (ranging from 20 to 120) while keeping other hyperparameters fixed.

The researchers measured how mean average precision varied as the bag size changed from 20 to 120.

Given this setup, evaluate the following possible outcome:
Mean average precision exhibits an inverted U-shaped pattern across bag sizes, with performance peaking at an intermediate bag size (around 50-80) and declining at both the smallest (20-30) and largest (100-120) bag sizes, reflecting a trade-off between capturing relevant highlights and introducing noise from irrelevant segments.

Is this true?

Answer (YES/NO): NO